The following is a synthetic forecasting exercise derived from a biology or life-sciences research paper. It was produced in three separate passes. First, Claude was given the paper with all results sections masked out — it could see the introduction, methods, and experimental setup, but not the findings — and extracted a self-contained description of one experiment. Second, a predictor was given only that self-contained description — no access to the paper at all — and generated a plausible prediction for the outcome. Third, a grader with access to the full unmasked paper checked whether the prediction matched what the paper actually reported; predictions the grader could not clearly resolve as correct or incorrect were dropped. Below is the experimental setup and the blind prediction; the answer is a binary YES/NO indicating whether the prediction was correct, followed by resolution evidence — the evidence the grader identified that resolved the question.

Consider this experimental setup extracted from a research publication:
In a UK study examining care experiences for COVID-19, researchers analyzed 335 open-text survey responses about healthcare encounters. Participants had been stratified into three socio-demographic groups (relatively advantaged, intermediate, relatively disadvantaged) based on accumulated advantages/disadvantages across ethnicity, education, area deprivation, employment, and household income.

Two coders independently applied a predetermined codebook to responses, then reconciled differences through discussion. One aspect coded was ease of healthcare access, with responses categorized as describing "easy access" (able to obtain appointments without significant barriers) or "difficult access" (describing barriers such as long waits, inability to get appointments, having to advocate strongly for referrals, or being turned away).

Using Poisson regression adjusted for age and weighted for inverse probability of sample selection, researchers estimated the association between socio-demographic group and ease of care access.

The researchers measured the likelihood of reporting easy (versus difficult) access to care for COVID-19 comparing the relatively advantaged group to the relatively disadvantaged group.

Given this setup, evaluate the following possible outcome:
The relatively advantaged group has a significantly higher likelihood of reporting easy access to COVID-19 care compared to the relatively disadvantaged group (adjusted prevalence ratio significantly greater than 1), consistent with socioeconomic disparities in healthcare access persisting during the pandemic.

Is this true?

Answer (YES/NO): NO